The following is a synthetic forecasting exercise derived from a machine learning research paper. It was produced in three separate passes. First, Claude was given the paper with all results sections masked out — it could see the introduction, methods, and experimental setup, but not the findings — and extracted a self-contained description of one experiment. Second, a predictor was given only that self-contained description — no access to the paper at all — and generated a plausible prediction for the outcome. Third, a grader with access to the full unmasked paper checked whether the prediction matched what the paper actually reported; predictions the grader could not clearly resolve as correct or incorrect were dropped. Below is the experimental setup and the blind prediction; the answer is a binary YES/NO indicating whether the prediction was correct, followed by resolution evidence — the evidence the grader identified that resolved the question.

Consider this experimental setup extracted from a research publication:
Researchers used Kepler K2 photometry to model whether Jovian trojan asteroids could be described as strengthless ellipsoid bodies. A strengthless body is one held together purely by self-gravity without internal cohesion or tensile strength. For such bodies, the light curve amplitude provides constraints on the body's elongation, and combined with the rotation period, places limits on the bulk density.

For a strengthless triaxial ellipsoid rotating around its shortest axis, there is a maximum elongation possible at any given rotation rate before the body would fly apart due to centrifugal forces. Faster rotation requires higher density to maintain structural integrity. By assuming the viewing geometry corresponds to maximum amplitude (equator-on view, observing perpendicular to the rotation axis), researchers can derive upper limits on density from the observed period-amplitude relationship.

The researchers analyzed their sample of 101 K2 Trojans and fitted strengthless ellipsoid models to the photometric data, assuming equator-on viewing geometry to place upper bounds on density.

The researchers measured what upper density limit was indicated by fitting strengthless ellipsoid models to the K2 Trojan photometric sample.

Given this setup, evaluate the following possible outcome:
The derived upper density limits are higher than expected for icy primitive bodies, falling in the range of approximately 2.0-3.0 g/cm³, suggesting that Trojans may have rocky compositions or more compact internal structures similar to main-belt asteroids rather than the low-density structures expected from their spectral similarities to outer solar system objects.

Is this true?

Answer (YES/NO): NO